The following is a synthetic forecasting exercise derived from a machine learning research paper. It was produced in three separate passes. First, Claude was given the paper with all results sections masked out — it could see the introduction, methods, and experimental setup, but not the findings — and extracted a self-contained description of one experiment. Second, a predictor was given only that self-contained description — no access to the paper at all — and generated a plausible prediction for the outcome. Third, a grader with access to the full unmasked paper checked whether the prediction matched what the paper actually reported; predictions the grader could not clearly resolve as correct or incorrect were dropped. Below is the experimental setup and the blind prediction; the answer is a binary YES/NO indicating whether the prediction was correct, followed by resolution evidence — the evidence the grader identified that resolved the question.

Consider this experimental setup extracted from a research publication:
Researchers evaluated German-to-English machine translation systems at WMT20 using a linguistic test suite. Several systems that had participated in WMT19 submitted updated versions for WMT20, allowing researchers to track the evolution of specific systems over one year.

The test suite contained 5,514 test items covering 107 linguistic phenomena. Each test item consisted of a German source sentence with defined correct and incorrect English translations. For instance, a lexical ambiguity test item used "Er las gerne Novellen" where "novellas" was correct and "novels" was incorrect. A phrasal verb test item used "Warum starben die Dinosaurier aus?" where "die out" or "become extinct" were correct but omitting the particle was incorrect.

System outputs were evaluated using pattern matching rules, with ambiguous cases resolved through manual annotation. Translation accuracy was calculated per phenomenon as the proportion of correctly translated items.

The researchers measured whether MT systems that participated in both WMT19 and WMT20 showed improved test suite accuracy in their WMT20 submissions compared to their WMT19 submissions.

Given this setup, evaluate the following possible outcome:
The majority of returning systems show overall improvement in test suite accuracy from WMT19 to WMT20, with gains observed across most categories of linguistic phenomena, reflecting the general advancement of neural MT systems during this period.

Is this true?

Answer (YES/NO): YES